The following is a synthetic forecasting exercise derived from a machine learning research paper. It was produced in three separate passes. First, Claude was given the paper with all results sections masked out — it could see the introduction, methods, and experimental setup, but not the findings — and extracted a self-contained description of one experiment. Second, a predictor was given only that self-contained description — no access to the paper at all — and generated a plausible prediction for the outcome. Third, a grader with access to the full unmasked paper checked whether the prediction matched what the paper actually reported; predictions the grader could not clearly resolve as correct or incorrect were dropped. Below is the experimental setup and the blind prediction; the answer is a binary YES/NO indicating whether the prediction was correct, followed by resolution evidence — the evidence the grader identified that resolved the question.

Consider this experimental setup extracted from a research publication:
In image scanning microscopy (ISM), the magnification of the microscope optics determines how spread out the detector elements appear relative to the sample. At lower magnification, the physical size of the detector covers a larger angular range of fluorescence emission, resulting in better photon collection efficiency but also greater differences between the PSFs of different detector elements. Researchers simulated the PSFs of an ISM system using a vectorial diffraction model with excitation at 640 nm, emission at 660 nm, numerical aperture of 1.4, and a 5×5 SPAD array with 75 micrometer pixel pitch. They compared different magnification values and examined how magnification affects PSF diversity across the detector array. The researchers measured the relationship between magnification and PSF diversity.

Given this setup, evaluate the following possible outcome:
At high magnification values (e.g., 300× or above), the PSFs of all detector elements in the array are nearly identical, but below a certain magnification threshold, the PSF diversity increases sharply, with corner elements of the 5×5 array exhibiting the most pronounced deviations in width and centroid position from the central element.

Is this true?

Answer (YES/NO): NO